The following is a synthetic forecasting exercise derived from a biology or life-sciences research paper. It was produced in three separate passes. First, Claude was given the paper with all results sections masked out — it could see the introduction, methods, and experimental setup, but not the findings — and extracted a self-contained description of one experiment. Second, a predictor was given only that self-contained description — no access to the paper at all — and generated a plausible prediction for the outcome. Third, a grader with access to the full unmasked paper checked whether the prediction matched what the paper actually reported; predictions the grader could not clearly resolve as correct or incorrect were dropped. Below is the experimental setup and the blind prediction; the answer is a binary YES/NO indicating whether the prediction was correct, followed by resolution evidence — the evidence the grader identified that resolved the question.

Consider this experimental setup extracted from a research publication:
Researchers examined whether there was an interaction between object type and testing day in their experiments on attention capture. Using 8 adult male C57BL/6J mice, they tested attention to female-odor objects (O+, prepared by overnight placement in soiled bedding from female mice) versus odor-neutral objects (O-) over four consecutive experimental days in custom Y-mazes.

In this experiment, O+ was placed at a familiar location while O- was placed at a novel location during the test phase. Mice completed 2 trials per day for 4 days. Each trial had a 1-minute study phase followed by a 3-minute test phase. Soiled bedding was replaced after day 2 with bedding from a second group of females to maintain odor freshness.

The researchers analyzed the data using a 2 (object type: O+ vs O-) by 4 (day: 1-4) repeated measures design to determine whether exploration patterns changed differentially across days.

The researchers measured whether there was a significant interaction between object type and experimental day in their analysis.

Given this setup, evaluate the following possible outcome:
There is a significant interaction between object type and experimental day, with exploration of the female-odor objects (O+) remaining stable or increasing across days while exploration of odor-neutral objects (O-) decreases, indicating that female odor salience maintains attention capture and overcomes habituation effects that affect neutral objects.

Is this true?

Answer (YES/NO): NO